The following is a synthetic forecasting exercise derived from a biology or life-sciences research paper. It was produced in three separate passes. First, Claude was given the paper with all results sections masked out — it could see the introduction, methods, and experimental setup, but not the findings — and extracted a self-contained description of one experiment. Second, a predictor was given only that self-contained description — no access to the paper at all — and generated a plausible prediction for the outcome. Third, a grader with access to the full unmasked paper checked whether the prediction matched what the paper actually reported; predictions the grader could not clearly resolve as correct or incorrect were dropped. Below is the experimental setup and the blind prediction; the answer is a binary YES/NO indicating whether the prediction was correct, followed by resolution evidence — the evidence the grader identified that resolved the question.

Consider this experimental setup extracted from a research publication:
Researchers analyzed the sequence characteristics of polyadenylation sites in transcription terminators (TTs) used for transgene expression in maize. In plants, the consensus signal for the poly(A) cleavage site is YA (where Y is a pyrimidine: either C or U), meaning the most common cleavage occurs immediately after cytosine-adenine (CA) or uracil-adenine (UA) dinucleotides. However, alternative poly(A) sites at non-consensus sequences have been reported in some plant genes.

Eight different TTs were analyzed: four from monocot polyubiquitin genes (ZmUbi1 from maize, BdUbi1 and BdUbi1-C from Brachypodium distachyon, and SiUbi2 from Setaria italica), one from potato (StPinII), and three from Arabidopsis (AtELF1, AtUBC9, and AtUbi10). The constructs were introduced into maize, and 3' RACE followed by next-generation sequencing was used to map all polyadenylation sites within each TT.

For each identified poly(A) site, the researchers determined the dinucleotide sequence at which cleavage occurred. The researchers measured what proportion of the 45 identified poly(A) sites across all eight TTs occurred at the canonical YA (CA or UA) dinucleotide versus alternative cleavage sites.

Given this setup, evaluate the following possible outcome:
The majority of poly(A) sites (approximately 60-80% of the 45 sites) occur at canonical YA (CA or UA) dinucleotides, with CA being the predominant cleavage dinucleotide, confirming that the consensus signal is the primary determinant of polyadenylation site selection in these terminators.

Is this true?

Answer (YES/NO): NO